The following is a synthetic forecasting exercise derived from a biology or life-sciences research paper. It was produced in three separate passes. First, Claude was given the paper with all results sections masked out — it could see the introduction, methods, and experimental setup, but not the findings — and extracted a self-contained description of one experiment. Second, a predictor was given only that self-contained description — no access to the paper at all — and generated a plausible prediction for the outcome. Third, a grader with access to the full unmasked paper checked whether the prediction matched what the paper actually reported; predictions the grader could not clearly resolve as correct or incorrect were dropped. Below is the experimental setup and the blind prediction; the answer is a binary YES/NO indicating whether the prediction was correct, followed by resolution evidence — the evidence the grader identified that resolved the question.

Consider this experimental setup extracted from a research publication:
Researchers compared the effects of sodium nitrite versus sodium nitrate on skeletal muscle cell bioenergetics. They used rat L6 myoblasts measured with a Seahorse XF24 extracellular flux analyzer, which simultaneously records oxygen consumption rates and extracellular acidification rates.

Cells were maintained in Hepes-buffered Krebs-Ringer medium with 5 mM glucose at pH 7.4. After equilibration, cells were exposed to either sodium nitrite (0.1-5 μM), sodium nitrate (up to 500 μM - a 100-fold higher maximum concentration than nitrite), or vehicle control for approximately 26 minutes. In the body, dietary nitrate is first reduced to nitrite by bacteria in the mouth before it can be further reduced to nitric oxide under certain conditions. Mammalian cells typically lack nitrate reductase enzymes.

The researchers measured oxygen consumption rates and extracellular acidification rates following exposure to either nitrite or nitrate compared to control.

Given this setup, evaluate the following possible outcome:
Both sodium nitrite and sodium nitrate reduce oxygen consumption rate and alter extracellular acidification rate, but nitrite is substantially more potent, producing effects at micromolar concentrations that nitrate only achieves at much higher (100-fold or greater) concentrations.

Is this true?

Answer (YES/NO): NO